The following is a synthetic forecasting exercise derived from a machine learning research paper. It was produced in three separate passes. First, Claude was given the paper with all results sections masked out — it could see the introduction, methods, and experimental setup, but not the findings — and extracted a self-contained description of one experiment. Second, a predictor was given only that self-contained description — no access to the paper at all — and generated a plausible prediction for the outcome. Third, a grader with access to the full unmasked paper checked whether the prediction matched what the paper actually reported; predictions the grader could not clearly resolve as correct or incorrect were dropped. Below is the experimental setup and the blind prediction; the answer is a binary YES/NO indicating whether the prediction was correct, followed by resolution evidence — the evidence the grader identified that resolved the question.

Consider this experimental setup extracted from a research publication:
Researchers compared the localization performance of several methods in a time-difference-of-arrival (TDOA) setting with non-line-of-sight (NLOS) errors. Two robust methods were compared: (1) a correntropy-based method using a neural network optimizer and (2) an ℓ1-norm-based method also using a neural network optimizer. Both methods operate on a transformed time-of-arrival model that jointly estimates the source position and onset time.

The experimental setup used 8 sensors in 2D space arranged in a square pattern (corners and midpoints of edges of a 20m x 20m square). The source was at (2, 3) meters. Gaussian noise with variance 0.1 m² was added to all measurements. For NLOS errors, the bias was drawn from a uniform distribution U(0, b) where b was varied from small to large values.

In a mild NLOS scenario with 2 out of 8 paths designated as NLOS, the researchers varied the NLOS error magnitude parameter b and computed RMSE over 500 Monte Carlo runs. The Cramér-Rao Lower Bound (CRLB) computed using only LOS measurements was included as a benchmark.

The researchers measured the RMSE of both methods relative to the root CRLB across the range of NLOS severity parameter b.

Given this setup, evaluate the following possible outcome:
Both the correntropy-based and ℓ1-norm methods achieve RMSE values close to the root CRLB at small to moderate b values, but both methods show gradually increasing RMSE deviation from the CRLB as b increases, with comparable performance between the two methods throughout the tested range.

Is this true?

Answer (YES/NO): NO